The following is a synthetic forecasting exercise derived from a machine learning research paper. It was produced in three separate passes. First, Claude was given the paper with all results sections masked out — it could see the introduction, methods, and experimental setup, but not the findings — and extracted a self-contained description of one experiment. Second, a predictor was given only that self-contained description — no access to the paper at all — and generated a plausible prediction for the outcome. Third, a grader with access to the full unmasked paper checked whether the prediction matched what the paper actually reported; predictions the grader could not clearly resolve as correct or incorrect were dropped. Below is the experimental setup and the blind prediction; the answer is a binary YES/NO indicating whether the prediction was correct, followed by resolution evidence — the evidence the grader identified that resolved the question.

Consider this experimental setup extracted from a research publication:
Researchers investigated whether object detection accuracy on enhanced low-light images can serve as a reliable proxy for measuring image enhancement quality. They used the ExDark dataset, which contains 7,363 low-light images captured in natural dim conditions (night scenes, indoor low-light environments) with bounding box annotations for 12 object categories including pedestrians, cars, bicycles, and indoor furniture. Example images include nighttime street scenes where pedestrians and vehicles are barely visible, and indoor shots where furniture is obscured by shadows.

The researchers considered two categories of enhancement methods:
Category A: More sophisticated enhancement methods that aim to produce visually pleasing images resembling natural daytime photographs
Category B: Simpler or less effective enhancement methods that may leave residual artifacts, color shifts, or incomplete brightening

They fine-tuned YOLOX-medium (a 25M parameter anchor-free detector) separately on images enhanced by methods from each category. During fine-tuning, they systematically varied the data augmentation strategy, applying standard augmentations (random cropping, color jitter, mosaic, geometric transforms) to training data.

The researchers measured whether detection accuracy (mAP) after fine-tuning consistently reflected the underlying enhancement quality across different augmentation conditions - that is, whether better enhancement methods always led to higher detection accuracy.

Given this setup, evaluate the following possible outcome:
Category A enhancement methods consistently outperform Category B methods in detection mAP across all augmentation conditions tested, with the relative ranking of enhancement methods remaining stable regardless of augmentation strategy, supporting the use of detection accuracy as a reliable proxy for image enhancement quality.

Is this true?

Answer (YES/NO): NO